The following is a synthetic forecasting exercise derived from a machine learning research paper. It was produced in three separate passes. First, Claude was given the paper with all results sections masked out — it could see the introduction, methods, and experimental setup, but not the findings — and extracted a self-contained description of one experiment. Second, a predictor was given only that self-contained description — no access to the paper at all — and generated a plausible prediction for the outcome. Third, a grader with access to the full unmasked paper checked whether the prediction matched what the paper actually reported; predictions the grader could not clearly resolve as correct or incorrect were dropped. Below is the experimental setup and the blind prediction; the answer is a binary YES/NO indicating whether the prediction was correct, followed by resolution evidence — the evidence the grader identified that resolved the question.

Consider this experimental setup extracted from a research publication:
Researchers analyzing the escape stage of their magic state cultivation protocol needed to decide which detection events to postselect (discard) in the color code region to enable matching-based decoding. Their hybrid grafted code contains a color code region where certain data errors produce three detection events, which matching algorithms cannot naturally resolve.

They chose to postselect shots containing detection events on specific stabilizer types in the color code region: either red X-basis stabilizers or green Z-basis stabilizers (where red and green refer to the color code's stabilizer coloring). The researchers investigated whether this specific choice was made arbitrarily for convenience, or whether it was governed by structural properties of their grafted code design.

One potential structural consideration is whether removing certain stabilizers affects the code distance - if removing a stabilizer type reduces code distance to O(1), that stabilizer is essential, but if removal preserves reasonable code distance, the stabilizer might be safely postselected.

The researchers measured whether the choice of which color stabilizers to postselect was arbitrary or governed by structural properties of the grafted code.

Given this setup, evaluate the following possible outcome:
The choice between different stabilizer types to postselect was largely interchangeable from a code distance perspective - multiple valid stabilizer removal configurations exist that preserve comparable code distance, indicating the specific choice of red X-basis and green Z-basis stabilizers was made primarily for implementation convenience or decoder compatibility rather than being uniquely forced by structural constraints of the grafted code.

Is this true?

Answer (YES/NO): NO